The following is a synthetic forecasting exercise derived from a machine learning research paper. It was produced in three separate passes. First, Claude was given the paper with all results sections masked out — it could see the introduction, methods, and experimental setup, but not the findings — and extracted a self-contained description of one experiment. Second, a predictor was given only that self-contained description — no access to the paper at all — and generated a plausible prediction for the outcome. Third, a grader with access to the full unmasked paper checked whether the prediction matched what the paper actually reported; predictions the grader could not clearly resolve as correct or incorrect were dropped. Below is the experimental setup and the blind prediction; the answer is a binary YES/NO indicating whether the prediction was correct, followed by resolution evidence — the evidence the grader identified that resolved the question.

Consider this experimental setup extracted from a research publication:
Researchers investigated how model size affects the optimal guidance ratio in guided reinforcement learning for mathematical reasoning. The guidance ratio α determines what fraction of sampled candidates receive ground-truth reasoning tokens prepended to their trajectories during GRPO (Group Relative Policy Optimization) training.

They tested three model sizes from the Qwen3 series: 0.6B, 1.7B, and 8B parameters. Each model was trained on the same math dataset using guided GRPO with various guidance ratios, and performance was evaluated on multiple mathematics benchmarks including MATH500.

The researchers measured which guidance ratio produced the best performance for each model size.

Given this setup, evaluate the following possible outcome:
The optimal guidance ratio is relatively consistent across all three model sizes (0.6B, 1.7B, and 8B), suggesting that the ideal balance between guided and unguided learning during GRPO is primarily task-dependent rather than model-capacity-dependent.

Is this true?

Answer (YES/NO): NO